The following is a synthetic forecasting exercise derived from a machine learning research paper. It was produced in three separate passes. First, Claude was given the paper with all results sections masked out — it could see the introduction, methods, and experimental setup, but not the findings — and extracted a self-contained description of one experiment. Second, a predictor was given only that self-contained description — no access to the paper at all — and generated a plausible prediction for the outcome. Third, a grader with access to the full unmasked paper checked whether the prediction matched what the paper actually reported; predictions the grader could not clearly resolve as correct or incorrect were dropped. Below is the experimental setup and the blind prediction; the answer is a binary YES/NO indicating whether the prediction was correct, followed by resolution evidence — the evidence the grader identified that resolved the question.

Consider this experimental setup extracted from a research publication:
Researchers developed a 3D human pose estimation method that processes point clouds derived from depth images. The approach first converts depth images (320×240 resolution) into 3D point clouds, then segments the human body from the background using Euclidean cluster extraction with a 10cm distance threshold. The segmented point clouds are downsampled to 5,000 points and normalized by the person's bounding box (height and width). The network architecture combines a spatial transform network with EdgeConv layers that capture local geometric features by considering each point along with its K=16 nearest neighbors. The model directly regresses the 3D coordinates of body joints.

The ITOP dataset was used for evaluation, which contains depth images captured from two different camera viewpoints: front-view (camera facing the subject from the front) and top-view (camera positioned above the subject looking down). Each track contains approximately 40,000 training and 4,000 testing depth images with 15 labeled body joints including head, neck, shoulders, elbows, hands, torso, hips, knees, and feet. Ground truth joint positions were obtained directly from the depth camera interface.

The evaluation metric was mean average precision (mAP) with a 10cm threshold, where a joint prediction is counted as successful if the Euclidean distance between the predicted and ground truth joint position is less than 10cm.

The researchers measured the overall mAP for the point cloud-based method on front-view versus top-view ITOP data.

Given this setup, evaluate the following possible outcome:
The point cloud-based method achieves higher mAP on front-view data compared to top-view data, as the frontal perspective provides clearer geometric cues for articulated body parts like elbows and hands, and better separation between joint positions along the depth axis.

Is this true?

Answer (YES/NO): YES